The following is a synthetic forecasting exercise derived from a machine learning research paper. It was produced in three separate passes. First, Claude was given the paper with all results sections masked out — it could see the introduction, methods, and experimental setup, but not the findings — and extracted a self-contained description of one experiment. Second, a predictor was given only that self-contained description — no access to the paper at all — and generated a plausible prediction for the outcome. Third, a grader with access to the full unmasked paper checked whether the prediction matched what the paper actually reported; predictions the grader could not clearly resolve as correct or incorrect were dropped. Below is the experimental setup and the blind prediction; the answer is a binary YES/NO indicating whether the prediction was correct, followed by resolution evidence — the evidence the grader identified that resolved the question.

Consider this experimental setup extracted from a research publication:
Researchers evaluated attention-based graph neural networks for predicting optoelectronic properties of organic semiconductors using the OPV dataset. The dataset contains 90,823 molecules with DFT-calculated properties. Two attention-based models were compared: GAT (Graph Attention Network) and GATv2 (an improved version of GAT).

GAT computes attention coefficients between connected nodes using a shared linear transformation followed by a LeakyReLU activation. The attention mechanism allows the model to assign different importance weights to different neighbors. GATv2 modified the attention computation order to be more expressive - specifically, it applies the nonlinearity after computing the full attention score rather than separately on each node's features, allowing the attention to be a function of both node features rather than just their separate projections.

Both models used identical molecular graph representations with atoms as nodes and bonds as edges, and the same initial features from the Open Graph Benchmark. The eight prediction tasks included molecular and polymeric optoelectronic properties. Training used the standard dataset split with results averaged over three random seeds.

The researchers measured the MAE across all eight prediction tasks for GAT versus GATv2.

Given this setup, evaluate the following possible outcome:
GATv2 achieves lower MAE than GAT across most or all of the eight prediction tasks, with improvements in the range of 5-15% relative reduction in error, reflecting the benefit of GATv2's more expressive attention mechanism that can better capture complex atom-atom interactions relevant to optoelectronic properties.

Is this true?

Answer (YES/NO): NO